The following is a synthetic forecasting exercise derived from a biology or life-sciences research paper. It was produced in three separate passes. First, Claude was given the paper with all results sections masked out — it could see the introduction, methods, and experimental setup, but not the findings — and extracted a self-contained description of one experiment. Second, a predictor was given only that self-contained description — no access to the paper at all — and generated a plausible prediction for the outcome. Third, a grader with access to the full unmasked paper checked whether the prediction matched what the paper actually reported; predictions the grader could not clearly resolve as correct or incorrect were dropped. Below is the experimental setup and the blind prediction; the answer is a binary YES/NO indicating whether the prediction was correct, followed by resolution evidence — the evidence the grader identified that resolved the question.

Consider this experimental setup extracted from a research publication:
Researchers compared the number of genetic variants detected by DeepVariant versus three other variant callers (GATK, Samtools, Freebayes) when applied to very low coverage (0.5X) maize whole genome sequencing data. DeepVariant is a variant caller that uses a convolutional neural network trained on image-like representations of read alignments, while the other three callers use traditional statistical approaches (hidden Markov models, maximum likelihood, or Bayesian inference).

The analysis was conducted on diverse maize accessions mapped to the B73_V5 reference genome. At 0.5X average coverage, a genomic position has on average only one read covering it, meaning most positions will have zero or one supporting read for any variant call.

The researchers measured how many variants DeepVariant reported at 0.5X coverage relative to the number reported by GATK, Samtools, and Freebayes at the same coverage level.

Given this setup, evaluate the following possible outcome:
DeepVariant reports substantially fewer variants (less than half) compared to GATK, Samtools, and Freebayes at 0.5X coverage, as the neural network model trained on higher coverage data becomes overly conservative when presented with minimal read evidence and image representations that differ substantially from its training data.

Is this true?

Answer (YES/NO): YES